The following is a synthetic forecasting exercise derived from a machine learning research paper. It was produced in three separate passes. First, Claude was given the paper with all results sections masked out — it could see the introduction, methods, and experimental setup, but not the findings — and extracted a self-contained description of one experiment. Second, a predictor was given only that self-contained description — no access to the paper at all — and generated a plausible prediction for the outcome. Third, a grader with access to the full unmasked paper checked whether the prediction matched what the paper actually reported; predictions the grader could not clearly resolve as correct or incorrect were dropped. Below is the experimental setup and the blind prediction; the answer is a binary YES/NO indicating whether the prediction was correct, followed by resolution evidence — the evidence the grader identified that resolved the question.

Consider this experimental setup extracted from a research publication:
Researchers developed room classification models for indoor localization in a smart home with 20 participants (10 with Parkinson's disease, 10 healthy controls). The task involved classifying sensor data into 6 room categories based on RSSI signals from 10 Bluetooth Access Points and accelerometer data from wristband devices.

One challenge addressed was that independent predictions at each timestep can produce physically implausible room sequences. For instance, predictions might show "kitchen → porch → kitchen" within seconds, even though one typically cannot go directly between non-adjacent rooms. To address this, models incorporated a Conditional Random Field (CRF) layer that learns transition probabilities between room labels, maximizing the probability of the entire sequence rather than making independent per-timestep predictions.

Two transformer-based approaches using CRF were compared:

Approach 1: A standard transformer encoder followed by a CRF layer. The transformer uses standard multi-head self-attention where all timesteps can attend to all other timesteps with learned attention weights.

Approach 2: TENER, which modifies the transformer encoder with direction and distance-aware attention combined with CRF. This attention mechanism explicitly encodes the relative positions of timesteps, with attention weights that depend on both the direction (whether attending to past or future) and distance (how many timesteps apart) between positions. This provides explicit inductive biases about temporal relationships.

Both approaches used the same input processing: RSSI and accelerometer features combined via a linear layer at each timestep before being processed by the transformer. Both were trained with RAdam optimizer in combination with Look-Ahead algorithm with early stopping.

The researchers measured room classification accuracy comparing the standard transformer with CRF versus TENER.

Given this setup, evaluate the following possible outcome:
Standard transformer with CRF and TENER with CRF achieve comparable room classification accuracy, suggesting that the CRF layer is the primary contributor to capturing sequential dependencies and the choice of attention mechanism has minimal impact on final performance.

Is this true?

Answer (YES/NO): NO